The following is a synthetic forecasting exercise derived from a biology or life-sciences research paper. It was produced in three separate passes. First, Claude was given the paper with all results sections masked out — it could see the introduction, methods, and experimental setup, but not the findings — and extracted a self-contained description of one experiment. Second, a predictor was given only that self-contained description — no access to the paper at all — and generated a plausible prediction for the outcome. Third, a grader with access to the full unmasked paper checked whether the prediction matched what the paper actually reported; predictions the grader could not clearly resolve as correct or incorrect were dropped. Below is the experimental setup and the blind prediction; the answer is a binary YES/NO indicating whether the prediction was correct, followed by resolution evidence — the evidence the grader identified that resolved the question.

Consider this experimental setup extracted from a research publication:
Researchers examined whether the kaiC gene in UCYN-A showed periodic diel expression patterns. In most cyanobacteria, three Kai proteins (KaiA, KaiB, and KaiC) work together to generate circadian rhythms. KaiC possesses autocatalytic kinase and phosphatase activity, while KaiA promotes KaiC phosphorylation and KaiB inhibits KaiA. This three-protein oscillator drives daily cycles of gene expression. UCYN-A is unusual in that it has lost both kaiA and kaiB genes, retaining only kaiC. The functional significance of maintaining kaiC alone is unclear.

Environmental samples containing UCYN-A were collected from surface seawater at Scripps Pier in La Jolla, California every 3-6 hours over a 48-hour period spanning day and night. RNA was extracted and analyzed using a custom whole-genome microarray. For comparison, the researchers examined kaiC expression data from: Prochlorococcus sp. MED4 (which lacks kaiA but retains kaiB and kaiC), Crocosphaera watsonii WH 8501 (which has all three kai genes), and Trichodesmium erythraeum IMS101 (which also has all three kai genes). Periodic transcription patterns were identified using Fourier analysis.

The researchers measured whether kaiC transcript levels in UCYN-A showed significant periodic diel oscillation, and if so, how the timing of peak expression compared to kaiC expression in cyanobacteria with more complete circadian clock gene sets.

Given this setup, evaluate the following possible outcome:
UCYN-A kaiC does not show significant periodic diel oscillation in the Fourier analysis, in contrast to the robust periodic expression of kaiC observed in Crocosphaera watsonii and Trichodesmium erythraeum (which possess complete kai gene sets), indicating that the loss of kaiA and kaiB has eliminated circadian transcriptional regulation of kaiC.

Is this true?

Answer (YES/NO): NO